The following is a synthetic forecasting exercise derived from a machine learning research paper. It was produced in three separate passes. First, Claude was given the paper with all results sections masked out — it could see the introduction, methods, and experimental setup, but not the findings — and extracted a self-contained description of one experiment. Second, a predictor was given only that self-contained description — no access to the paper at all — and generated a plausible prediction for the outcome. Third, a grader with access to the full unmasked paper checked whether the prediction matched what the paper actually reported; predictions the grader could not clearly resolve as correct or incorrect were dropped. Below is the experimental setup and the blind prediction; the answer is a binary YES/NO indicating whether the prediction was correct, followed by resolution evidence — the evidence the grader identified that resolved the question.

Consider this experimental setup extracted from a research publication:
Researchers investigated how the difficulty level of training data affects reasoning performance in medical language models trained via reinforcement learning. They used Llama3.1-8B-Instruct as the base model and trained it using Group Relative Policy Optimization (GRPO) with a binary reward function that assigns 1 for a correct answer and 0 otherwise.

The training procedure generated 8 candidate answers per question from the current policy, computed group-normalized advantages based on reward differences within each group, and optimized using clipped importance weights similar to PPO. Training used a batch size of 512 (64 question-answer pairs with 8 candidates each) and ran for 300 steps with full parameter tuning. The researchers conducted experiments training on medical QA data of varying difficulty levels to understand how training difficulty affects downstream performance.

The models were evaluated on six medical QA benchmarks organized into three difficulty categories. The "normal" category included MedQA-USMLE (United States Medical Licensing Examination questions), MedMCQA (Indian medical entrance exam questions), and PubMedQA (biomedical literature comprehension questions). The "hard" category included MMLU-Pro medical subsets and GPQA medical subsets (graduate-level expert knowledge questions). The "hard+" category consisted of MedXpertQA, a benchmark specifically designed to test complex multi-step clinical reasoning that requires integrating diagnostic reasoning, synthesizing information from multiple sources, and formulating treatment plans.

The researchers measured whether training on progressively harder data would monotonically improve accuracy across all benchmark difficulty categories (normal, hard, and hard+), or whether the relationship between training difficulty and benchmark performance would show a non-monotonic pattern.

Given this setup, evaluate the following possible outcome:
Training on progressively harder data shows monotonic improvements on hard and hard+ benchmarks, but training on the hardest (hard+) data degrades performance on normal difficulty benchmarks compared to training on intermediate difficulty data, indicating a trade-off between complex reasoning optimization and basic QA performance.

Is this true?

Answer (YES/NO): NO